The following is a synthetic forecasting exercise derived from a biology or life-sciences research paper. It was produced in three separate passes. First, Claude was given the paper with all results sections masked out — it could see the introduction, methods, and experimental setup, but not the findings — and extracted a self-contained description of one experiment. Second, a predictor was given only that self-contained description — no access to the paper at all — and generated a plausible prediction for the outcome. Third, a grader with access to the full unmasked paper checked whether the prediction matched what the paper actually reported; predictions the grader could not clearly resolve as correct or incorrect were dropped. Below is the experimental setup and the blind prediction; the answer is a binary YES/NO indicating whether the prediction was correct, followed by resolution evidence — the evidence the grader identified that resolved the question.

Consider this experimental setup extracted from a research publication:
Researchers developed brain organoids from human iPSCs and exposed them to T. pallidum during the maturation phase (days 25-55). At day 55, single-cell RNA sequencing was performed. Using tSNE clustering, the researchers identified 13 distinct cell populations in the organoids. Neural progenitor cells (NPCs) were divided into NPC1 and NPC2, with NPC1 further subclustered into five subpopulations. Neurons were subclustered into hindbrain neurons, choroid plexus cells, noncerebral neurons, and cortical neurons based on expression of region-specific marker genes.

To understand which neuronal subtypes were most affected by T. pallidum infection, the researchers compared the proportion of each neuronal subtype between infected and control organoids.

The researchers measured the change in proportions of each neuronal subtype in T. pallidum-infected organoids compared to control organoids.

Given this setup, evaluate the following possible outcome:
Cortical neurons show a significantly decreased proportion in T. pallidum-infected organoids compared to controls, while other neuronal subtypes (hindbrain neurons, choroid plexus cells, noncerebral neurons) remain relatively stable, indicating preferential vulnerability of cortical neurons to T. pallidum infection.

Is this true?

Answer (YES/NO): NO